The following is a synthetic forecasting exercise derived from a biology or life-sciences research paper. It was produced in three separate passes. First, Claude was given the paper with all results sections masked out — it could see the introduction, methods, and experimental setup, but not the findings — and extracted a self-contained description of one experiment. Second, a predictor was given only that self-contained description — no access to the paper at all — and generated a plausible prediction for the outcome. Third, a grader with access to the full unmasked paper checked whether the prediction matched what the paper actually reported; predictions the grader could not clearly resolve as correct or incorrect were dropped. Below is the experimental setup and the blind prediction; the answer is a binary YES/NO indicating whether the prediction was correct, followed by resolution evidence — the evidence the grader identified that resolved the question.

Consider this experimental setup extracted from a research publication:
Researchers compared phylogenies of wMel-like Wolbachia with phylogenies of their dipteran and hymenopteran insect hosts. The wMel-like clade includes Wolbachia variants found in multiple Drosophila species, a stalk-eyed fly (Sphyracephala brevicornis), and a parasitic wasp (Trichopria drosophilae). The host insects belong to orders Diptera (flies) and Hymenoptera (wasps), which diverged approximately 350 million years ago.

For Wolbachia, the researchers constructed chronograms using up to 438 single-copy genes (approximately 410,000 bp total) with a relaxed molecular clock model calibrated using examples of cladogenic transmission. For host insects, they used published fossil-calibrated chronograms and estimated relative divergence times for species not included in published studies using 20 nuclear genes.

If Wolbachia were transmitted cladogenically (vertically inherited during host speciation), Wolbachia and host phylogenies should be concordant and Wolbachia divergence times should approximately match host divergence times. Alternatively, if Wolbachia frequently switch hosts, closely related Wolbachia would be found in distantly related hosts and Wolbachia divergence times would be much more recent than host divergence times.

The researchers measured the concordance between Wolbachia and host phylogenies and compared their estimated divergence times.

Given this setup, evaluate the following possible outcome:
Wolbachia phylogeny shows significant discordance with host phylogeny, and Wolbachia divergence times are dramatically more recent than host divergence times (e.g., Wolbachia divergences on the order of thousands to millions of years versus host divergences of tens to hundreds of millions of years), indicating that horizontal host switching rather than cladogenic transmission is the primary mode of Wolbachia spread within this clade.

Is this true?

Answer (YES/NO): YES